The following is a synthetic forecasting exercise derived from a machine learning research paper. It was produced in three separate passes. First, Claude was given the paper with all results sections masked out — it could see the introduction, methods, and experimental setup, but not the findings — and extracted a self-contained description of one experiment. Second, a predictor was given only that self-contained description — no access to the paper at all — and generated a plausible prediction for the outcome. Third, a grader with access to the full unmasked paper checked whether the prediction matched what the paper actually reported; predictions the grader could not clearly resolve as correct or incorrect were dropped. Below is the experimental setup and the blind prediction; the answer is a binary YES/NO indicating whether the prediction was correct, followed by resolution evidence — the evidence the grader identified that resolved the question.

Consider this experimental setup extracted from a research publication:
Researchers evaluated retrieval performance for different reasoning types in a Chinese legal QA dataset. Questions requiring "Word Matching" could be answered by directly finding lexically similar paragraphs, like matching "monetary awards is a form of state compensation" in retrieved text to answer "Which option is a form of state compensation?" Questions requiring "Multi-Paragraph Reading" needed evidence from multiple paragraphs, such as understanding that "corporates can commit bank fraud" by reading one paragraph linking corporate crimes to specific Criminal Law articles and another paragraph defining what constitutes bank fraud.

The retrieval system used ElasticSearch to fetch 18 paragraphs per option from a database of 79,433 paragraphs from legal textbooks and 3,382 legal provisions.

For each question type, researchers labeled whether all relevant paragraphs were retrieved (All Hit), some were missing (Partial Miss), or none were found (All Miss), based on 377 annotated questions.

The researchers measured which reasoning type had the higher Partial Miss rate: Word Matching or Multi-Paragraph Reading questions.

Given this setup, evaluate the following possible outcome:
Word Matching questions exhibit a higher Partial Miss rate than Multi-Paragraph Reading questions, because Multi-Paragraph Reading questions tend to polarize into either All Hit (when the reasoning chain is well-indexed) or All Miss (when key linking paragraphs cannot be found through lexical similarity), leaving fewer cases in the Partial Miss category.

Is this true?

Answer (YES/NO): NO